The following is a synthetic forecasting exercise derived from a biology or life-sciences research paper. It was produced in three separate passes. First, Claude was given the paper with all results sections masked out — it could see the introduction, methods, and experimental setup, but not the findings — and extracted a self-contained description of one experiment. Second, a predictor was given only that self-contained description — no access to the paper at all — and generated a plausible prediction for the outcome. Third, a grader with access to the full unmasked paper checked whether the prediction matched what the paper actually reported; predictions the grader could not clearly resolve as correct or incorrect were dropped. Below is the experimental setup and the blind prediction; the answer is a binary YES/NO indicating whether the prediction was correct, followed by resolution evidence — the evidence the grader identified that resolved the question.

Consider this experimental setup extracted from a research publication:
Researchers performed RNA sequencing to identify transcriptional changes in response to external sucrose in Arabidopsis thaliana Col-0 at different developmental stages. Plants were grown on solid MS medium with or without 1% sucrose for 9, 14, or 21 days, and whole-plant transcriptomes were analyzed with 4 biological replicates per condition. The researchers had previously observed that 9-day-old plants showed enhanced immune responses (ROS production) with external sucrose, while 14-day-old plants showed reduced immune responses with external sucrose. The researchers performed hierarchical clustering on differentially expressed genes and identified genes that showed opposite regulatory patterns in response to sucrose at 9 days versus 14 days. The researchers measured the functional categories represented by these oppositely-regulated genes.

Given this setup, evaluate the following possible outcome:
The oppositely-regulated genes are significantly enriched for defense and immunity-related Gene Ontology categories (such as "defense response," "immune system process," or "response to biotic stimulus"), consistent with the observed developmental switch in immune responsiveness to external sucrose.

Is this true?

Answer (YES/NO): YES